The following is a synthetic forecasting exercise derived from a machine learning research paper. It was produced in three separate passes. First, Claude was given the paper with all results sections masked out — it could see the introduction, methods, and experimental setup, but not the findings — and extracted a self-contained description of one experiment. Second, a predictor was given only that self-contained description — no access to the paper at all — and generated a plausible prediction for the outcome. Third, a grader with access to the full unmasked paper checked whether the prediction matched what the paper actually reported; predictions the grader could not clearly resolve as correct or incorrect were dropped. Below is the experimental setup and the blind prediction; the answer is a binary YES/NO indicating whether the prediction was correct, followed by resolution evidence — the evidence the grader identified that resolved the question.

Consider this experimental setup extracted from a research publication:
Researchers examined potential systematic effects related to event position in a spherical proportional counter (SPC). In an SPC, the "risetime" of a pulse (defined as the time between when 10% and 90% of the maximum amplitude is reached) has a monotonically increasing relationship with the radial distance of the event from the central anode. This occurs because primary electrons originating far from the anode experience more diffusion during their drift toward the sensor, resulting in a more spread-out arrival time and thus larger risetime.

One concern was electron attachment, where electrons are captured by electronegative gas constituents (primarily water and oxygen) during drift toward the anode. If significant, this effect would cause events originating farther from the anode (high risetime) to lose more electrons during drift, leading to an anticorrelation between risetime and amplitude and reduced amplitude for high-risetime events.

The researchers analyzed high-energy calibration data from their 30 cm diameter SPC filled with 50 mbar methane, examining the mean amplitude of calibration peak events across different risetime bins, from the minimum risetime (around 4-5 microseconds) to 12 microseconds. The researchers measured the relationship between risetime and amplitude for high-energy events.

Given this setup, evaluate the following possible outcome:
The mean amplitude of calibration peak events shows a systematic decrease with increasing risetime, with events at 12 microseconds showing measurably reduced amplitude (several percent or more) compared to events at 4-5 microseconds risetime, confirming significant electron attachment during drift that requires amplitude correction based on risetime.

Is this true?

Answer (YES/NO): NO